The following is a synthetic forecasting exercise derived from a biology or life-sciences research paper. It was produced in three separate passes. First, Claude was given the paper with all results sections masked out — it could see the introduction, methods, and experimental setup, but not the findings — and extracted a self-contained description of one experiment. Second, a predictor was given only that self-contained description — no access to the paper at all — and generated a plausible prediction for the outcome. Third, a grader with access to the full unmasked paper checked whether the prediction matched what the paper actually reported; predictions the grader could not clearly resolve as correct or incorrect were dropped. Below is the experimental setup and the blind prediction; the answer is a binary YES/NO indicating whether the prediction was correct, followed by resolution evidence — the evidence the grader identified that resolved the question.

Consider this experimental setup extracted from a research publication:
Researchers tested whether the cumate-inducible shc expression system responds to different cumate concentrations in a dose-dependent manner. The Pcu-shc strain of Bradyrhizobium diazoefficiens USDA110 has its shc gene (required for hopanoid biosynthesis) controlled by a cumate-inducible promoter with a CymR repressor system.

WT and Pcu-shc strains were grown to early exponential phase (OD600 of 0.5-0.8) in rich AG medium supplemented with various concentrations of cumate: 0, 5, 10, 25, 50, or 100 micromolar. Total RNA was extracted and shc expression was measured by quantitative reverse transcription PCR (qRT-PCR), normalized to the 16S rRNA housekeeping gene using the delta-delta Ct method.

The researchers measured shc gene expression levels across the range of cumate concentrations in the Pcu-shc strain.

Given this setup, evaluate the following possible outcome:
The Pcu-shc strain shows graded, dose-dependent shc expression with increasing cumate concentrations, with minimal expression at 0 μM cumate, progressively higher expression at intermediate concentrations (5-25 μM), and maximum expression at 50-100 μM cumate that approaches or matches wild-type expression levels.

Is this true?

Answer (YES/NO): NO